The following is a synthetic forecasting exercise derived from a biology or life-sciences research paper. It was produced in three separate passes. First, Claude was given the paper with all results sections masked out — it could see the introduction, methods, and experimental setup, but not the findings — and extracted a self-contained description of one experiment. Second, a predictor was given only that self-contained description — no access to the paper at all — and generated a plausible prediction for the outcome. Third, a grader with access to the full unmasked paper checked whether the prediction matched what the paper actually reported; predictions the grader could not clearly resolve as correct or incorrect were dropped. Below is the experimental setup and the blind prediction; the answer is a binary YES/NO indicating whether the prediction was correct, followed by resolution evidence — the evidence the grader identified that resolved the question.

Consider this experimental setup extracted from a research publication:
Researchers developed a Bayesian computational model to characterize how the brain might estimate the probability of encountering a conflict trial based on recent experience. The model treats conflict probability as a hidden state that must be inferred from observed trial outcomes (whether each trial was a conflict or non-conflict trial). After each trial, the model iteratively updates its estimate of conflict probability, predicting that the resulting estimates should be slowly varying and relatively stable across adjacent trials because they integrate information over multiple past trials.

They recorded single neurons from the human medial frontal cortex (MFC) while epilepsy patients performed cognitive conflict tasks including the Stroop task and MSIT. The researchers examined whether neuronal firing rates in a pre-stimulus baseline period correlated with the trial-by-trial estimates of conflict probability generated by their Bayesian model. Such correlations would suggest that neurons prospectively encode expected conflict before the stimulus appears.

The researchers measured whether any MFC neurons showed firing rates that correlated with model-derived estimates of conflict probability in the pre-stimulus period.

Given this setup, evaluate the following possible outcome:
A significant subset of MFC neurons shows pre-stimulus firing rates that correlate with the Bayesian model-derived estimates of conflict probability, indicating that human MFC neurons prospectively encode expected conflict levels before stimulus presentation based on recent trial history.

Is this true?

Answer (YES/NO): YES